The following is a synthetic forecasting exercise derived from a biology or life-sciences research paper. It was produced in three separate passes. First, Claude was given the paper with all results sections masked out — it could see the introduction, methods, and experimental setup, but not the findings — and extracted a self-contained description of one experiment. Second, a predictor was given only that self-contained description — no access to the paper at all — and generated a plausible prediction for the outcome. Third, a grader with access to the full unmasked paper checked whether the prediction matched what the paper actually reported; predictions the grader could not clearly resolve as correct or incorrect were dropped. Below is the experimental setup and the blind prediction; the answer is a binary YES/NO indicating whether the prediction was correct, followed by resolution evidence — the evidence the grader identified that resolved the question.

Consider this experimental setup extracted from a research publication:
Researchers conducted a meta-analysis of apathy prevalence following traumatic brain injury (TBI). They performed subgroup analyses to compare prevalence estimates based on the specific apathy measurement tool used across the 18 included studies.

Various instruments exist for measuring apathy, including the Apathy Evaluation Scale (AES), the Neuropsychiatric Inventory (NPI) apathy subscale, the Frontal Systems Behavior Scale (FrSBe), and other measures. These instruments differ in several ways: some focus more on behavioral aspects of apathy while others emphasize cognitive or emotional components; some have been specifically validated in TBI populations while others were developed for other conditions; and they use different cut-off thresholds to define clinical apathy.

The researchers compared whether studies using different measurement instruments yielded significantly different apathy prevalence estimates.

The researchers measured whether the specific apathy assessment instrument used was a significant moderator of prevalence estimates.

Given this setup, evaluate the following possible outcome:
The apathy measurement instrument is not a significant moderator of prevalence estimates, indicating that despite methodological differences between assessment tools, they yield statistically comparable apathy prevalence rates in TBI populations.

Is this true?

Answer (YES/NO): YES